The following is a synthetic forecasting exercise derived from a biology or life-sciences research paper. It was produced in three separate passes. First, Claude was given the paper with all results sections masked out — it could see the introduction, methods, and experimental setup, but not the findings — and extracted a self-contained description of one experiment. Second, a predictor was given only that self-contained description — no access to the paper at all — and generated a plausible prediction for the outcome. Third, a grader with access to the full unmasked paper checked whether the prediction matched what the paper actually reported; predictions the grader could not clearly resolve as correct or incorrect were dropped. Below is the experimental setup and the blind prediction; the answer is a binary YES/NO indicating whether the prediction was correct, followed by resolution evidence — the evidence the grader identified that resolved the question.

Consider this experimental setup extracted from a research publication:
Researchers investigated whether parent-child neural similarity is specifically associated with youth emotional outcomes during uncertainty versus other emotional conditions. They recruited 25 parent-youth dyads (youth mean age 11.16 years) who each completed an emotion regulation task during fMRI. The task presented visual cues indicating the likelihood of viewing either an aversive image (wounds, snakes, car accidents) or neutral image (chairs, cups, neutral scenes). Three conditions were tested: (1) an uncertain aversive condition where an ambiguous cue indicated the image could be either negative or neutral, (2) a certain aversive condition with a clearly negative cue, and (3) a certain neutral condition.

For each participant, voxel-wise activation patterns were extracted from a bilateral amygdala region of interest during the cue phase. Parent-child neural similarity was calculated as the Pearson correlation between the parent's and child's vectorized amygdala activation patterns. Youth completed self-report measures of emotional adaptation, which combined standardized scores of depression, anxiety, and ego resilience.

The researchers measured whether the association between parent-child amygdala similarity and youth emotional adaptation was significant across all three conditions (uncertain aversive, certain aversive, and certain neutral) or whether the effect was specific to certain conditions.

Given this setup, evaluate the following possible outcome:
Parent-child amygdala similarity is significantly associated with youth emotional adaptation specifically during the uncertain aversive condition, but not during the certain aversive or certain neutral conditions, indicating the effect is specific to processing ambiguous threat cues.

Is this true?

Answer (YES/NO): YES